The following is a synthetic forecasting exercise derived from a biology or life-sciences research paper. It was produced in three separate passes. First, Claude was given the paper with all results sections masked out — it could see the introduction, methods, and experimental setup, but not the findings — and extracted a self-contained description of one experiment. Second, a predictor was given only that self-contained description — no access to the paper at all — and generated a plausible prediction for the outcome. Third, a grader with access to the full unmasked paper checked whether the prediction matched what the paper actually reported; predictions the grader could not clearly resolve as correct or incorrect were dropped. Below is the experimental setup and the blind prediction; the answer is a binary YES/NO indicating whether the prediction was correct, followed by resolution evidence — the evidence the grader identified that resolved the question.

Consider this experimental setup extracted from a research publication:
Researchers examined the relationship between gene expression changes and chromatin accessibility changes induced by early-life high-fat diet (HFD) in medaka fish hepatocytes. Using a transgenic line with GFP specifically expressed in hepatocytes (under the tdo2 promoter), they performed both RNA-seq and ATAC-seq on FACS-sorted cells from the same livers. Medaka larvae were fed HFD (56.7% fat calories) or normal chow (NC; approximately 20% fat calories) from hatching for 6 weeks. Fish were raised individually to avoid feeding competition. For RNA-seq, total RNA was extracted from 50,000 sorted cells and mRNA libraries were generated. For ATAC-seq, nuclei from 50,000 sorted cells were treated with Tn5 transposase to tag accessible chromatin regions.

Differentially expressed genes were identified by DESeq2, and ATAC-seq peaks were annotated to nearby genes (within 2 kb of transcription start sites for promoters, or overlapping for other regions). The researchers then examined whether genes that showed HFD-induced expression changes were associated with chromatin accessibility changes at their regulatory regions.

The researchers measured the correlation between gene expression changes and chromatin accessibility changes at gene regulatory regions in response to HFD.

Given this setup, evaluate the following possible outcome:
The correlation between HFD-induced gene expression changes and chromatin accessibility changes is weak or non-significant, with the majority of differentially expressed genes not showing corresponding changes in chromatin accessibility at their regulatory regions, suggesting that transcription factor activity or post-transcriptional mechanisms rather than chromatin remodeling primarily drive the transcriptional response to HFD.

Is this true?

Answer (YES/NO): NO